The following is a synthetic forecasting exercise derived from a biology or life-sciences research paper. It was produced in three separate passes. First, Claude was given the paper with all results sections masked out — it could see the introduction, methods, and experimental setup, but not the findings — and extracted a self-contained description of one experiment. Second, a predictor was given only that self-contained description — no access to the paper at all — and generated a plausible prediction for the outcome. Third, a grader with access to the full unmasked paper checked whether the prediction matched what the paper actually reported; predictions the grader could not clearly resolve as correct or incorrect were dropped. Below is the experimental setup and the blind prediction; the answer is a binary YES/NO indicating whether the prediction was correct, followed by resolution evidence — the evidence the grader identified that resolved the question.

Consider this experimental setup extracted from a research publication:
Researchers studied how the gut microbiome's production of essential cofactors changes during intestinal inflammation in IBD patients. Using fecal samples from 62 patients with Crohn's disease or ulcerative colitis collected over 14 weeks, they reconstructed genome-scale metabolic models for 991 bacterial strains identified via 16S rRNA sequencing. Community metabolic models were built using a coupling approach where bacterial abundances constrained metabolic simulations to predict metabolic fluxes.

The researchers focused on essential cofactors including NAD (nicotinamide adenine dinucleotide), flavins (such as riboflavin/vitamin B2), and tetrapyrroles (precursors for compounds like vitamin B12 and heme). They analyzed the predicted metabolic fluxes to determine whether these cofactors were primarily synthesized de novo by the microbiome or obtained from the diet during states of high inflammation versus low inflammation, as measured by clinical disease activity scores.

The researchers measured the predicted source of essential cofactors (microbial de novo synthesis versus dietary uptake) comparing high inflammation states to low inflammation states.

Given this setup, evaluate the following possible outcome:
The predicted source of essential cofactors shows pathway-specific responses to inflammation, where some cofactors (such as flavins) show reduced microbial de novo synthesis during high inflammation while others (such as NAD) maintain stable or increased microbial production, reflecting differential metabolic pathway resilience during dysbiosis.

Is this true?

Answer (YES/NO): NO